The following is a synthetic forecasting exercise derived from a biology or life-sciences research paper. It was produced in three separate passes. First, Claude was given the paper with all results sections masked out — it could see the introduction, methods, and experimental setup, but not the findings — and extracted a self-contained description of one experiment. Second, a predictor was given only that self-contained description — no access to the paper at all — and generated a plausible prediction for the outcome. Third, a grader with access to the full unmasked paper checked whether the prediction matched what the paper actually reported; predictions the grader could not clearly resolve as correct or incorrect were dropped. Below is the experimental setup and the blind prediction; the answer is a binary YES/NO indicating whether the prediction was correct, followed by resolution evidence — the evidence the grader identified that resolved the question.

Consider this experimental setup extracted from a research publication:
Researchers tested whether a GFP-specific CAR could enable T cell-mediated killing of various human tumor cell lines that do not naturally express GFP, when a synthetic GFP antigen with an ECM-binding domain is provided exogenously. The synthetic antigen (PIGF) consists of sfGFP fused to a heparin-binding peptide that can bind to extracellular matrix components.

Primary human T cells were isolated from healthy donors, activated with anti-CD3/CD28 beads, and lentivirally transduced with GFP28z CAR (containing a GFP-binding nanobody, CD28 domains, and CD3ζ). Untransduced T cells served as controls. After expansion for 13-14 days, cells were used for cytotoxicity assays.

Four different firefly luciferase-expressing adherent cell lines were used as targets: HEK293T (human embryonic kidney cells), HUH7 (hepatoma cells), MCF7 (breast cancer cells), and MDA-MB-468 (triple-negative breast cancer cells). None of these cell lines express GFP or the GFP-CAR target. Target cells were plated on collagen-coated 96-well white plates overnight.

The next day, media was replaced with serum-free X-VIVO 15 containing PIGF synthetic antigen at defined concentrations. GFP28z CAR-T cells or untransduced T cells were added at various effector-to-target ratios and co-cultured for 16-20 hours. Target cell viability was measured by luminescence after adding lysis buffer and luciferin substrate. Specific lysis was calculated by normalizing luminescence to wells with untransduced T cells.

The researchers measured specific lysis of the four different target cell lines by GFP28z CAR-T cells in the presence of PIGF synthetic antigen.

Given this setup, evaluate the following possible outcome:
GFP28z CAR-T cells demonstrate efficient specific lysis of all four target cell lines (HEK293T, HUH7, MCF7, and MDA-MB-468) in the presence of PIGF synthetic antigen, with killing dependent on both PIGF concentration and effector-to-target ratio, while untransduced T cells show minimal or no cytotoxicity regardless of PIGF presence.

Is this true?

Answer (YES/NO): YES